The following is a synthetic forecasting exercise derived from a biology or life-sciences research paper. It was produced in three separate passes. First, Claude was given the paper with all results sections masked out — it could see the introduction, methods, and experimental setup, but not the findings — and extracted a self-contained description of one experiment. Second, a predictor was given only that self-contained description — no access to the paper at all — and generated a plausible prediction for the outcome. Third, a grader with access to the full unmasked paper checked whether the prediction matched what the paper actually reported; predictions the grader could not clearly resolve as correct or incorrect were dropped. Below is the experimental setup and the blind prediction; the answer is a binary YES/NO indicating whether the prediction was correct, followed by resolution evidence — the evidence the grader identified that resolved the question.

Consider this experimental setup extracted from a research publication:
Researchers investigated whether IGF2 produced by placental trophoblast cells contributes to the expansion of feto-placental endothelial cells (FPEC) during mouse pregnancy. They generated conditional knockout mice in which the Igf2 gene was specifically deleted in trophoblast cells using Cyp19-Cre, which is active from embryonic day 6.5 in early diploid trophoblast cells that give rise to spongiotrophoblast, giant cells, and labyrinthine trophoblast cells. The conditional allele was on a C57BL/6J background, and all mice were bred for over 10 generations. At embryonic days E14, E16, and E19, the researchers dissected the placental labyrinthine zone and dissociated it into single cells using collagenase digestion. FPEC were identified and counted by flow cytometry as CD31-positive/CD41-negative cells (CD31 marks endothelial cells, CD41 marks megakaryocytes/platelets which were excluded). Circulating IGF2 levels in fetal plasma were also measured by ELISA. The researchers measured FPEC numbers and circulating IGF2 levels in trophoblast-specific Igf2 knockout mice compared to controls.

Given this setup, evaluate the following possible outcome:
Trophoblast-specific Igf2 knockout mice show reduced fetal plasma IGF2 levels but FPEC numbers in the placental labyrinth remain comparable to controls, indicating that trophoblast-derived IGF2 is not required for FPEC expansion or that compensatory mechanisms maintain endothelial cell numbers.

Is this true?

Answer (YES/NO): NO